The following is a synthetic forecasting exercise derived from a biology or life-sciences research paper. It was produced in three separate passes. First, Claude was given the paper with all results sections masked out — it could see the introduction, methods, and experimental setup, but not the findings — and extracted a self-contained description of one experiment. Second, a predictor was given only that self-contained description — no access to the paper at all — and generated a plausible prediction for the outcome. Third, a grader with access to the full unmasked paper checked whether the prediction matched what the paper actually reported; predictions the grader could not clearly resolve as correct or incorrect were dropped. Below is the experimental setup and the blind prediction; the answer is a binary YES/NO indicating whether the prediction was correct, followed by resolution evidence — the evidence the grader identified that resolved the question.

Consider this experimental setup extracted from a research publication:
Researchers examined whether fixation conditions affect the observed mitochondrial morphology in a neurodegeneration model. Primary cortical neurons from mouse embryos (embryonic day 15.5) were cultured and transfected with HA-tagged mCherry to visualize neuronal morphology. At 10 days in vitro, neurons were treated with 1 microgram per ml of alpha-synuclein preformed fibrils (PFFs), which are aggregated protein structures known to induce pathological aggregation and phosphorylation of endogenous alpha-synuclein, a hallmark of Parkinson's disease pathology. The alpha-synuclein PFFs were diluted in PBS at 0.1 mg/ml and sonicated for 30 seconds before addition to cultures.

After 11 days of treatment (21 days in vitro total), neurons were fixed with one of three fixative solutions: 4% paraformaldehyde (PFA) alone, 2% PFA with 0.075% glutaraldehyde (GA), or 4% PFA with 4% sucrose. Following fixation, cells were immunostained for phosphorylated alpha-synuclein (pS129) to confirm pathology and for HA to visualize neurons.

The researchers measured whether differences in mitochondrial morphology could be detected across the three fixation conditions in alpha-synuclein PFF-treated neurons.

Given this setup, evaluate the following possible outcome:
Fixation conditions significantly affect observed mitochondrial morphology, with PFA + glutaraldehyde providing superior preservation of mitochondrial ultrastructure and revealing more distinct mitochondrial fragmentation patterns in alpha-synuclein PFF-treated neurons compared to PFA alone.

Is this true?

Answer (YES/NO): YES